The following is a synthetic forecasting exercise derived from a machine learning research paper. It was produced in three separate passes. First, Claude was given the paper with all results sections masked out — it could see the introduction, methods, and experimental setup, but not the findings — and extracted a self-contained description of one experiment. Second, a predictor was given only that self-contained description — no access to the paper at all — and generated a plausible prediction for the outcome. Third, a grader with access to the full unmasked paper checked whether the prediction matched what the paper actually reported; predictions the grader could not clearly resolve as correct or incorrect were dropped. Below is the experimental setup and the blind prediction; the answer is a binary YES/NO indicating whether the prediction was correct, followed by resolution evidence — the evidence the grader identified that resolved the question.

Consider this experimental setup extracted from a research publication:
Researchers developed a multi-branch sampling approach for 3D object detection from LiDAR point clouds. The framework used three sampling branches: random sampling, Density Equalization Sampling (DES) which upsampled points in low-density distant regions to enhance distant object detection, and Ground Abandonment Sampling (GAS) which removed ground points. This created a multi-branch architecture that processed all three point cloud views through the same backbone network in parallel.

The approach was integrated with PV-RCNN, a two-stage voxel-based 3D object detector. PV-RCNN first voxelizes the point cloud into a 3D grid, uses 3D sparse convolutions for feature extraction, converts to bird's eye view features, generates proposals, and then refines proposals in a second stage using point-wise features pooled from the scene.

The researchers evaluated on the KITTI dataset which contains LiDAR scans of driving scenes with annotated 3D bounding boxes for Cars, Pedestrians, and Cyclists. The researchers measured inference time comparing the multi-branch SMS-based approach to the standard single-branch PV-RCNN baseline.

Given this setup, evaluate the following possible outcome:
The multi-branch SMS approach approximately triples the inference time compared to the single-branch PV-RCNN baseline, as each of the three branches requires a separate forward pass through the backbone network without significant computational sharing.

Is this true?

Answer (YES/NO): YES